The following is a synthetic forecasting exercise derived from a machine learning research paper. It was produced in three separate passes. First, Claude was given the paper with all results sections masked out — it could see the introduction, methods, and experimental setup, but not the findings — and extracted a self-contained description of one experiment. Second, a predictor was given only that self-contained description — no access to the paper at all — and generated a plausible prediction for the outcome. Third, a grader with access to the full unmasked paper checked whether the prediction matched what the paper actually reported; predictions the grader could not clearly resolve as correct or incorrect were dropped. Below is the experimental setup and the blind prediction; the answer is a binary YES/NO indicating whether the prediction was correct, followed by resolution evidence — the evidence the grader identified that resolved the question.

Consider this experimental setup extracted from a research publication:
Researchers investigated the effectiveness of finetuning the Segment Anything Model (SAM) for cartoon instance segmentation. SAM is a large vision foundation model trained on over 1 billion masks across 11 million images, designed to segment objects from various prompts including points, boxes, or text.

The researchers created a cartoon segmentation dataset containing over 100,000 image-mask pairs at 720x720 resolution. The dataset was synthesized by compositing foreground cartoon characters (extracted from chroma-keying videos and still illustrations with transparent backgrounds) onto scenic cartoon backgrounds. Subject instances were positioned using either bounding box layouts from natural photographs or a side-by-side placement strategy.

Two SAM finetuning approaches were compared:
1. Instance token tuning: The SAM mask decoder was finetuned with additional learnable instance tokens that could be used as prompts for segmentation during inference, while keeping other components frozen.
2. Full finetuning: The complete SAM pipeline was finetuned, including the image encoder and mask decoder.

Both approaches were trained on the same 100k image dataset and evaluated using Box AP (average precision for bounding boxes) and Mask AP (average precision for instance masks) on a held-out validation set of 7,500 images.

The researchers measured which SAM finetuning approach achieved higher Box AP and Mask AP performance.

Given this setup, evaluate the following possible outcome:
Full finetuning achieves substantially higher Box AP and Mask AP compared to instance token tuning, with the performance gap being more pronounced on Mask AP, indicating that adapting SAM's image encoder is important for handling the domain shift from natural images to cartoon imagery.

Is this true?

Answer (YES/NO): NO